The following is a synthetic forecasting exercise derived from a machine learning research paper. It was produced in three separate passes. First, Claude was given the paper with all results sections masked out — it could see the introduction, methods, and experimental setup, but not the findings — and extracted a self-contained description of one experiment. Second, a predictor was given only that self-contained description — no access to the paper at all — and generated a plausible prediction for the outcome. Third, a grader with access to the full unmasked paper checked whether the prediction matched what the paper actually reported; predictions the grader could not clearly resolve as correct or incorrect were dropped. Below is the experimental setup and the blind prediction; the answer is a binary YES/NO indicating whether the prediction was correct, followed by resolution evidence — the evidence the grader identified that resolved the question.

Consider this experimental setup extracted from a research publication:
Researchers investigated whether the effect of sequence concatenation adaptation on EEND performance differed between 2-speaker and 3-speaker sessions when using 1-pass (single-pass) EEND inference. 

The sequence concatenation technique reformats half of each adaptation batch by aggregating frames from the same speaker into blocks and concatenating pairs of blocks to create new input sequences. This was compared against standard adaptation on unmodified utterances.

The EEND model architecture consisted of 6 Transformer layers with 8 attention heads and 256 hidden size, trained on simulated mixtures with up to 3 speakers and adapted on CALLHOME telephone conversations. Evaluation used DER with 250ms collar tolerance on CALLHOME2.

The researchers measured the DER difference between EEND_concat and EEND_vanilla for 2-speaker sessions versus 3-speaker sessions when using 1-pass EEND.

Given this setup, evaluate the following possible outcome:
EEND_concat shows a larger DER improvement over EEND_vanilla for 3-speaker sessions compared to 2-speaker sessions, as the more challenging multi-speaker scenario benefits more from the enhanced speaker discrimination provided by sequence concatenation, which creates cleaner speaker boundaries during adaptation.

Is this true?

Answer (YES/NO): NO